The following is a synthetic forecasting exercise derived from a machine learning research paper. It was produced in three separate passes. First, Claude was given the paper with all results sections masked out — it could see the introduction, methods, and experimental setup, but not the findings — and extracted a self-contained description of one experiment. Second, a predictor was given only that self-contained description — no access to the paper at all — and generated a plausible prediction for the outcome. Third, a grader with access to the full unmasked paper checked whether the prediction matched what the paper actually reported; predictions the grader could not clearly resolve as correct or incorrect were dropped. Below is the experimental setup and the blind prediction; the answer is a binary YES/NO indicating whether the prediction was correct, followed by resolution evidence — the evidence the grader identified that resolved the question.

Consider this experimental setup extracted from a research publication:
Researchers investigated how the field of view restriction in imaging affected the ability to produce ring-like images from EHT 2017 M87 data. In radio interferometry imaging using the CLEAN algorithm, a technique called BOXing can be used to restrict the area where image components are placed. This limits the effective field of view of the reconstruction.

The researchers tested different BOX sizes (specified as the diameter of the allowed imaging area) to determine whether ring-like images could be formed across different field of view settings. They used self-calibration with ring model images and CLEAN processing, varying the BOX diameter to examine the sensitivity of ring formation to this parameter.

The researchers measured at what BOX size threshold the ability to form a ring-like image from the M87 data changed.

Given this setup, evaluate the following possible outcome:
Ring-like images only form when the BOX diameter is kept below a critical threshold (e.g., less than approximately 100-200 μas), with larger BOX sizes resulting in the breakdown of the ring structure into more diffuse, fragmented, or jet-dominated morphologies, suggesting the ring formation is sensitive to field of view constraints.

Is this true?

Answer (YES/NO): YES